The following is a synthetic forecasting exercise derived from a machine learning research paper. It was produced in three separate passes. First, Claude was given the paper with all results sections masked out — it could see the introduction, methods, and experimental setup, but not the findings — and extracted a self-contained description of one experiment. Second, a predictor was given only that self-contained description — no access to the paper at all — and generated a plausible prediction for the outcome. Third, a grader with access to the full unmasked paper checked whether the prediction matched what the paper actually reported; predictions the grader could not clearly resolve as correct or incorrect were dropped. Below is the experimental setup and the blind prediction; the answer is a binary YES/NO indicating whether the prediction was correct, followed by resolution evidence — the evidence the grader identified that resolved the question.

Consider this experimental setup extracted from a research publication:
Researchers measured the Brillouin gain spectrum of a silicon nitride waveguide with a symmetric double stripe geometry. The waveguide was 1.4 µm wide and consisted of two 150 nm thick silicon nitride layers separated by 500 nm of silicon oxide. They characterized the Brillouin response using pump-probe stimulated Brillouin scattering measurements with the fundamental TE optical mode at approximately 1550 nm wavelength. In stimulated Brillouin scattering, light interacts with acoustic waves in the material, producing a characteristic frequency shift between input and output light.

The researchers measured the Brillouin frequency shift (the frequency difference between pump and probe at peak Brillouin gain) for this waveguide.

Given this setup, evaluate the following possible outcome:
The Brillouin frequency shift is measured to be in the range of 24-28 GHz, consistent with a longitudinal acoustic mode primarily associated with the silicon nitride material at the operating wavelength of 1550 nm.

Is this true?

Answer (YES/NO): NO